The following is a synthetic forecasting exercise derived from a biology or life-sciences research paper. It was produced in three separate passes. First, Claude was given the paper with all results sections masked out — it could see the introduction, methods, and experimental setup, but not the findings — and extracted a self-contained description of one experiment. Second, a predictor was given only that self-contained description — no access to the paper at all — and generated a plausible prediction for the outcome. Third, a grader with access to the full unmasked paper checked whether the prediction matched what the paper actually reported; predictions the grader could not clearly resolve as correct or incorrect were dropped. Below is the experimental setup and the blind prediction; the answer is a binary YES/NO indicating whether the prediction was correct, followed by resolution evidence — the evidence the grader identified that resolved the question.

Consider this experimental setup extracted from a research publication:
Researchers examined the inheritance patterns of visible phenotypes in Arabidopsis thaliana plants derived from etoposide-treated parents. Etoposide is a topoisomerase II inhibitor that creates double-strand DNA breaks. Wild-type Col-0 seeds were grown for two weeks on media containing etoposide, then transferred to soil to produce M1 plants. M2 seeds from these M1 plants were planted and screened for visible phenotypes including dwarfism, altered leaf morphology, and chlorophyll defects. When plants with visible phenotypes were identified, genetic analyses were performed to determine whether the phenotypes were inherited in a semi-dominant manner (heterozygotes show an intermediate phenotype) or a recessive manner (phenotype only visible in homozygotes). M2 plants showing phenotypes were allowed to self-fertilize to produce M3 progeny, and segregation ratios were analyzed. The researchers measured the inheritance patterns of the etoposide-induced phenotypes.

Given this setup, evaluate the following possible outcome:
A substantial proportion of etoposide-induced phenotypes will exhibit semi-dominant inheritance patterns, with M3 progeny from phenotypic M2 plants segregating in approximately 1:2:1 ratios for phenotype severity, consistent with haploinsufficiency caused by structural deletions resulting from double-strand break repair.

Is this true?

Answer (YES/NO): NO